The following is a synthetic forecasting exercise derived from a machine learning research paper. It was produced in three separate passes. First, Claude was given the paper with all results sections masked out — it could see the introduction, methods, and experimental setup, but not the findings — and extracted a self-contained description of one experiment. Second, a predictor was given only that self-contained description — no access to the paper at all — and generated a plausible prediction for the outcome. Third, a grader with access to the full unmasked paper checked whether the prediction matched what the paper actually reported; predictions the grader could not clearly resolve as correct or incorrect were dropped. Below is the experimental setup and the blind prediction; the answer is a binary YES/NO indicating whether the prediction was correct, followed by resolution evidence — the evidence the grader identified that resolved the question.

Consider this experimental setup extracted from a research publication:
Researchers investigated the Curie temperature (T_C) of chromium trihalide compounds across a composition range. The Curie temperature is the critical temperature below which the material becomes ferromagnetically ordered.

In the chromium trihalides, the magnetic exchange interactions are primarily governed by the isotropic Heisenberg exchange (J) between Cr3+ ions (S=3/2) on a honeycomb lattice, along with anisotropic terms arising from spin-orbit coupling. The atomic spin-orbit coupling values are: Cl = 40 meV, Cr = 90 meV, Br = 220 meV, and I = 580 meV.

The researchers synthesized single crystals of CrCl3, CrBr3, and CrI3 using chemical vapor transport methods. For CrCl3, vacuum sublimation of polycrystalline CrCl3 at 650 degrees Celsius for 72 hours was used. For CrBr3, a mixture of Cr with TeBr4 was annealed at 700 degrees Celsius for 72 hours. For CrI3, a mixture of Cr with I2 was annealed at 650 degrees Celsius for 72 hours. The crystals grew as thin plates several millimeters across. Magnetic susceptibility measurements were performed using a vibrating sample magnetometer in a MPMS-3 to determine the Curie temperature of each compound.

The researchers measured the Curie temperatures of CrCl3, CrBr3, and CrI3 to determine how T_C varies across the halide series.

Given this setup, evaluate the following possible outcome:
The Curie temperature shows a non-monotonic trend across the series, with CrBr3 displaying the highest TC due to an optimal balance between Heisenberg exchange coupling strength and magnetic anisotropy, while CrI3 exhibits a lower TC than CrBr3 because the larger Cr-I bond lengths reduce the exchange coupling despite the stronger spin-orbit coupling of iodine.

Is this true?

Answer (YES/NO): NO